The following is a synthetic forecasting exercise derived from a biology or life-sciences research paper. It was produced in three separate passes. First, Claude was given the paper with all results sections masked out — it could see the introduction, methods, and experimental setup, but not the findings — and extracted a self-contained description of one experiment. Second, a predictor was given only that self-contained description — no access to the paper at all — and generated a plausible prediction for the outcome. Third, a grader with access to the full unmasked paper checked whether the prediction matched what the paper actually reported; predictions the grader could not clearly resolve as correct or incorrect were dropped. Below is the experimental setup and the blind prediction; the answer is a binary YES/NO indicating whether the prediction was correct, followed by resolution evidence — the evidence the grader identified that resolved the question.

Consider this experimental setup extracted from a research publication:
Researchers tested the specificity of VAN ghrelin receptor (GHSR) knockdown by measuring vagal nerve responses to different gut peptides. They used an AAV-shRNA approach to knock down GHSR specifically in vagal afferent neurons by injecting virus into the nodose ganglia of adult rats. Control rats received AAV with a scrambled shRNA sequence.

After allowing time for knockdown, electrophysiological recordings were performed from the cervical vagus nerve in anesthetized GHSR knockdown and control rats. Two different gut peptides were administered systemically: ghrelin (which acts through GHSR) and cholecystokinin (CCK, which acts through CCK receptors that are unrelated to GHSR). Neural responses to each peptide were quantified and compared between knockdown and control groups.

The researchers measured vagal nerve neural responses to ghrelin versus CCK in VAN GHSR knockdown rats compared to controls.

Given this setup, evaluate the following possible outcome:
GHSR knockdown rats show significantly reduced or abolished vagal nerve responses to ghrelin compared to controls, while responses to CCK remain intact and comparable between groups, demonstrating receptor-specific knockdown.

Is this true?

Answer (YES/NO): YES